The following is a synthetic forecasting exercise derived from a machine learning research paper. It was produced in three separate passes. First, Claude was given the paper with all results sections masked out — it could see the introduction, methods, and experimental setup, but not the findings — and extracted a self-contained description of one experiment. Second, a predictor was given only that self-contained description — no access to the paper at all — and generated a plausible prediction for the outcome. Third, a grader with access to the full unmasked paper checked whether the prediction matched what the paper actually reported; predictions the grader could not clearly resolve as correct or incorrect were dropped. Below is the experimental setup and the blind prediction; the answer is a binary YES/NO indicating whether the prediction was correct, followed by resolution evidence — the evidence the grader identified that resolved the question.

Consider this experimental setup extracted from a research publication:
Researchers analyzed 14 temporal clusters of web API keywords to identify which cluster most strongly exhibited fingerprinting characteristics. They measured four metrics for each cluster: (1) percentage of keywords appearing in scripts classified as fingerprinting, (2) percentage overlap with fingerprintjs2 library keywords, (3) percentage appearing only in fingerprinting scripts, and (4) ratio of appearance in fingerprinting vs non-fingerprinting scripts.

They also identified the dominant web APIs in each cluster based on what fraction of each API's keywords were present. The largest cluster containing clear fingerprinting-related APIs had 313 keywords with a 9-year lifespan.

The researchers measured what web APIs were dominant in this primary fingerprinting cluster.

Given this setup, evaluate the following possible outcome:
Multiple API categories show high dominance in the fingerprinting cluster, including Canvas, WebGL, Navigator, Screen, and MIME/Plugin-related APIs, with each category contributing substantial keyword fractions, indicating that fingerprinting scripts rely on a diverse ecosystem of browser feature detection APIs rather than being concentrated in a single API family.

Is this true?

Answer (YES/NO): NO